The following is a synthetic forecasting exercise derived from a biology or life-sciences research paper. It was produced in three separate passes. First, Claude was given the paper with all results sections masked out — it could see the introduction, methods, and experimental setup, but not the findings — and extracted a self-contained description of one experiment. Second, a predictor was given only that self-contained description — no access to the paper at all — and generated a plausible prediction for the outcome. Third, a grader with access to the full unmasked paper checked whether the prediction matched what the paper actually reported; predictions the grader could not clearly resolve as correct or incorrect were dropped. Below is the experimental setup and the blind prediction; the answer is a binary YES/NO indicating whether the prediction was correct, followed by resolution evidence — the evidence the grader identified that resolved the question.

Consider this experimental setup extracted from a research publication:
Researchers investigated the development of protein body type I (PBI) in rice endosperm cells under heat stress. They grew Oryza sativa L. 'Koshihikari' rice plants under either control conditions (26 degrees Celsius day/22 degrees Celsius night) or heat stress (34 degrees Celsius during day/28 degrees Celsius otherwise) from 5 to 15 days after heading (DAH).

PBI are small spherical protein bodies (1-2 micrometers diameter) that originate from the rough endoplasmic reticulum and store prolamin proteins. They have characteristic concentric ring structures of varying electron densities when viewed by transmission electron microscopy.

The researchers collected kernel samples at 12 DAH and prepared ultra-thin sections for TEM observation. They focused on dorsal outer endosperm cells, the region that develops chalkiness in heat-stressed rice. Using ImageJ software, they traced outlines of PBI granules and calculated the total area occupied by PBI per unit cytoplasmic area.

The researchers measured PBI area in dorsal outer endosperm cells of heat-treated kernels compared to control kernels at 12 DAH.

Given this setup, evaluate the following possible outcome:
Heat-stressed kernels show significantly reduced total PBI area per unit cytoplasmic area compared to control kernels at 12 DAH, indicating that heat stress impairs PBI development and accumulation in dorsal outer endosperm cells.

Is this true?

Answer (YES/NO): NO